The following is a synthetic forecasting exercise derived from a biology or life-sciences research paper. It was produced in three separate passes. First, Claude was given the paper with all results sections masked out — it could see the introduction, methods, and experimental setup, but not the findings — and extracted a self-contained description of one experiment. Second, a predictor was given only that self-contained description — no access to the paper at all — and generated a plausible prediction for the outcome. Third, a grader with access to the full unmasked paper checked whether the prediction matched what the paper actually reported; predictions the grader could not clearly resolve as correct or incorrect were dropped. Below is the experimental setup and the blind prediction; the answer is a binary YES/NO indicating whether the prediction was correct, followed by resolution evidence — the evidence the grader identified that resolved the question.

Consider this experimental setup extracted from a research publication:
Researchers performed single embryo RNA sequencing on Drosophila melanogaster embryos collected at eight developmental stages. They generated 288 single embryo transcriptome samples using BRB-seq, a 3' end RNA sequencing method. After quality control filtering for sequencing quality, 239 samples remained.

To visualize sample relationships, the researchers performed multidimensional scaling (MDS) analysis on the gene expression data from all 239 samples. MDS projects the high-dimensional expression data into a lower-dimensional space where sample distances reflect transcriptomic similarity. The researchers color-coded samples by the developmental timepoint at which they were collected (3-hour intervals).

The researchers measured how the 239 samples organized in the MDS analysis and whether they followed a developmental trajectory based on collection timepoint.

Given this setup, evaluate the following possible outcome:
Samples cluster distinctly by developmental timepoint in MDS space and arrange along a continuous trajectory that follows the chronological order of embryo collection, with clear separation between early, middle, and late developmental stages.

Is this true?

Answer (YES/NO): NO